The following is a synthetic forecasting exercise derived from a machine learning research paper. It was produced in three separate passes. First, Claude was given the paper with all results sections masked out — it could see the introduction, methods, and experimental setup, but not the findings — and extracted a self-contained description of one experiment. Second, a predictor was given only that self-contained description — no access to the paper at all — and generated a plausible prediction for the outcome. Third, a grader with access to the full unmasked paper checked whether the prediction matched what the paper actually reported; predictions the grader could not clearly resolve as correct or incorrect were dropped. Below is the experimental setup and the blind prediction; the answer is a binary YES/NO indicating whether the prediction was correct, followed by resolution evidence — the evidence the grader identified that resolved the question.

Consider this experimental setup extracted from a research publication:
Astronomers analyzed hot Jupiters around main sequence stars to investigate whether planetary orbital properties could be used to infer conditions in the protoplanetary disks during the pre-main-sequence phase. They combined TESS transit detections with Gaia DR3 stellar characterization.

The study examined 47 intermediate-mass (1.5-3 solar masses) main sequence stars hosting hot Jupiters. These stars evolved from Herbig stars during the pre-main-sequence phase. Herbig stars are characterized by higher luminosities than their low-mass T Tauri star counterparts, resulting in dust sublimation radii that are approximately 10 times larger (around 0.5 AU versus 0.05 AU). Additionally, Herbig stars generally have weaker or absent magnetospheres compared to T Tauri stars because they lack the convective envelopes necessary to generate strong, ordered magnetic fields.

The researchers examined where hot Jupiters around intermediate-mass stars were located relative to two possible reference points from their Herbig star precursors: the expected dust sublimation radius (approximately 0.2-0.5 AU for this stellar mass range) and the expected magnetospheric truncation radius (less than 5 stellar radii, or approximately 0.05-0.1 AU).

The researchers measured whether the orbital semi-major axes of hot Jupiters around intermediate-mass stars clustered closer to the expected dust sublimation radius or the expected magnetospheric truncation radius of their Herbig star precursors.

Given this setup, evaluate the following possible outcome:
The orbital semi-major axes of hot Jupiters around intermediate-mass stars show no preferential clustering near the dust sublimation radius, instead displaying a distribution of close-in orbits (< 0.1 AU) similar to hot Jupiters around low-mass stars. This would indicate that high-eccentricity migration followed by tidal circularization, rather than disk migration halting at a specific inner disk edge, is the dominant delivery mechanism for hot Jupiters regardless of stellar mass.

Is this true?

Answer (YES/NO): NO